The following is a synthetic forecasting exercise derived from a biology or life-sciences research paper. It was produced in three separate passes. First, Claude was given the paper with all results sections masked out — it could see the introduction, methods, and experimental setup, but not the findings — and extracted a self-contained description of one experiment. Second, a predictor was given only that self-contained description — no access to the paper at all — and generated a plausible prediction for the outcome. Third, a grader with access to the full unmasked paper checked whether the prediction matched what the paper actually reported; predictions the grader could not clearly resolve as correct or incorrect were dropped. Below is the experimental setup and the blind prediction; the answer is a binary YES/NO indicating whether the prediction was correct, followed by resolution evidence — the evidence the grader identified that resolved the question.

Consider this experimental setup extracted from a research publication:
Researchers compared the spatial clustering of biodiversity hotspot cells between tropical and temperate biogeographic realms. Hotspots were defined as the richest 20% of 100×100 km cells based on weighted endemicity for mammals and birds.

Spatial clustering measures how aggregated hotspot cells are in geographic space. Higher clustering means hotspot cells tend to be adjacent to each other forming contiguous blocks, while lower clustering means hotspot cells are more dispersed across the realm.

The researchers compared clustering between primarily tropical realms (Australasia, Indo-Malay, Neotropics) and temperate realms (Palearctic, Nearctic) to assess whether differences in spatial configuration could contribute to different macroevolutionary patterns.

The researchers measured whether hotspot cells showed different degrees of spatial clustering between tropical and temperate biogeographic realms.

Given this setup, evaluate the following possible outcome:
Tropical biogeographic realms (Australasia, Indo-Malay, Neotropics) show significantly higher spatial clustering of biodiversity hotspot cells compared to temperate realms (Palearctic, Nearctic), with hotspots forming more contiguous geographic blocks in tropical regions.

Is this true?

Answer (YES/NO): NO